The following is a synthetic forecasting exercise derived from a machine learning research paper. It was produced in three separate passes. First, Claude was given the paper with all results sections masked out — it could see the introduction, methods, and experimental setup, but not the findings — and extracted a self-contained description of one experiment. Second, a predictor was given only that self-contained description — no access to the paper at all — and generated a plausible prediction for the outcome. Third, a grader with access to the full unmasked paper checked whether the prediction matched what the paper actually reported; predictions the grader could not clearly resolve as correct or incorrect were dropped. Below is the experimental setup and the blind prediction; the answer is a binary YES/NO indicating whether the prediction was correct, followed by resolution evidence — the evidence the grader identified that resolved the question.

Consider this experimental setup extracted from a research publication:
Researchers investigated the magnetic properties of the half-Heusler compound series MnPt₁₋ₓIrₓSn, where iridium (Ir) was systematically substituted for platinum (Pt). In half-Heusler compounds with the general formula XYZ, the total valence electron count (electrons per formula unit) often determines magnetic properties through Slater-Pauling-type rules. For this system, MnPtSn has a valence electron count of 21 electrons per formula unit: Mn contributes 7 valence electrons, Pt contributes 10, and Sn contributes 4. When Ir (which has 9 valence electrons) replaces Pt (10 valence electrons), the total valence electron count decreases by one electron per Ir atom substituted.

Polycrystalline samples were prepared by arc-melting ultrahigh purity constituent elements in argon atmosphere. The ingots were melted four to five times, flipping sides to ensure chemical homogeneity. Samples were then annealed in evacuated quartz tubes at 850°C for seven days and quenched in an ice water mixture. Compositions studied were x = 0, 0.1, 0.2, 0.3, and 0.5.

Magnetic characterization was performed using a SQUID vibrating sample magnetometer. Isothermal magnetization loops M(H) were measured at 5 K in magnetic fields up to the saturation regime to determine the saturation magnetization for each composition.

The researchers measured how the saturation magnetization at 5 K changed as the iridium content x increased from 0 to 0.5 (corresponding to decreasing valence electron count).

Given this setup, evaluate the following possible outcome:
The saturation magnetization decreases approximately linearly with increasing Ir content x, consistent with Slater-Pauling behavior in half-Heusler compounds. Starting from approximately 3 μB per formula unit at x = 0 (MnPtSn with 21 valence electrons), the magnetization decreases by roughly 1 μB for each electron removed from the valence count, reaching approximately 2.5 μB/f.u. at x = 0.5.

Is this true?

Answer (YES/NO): NO